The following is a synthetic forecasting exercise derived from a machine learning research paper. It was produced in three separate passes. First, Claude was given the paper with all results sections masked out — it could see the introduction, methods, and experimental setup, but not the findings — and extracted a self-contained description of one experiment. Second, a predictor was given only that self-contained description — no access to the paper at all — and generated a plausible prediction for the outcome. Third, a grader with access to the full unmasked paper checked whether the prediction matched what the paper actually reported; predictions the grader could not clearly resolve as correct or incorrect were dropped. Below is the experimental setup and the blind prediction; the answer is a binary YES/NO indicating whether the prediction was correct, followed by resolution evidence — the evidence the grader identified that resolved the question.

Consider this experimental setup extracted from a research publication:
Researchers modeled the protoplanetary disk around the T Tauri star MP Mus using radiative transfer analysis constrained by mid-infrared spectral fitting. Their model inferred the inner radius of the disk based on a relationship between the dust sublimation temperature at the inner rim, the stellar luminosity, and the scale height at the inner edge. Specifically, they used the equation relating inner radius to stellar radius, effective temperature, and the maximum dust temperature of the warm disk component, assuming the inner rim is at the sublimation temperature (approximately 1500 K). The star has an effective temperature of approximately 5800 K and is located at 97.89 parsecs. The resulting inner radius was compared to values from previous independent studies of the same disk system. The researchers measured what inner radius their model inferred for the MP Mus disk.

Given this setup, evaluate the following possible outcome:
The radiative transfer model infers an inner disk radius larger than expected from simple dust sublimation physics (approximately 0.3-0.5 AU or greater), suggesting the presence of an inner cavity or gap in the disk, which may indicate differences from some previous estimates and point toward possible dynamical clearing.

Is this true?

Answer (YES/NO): NO